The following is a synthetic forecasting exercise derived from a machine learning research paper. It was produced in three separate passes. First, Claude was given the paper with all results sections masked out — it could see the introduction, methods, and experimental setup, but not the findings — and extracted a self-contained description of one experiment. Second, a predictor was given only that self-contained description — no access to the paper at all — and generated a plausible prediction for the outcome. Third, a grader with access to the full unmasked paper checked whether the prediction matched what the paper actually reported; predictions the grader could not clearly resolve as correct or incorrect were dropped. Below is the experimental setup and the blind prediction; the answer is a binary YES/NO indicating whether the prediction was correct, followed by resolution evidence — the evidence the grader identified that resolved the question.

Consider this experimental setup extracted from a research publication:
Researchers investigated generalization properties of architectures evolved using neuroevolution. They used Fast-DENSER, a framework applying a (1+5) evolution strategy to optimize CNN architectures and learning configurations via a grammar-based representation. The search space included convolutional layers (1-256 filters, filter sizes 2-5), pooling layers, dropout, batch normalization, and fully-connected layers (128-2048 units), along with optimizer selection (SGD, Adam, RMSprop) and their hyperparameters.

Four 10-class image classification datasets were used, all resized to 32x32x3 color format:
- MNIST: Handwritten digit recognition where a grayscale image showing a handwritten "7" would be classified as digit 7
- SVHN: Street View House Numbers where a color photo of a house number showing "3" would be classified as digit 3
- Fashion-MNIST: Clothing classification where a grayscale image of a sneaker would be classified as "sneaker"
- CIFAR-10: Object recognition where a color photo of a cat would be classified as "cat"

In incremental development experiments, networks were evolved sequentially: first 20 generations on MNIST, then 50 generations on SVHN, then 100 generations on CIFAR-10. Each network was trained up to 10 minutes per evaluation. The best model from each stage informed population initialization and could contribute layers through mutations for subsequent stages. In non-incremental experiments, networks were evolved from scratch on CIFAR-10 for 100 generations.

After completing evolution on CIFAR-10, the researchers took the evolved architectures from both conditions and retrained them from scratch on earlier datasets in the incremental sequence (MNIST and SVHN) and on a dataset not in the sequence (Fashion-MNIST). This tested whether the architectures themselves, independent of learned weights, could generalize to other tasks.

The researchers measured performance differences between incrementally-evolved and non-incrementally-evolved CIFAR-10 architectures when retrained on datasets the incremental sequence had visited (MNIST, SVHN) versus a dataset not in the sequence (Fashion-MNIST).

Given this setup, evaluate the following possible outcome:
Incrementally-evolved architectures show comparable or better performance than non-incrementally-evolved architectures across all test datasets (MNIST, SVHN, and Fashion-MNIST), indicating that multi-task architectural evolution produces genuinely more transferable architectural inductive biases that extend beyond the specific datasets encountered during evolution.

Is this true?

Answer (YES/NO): YES